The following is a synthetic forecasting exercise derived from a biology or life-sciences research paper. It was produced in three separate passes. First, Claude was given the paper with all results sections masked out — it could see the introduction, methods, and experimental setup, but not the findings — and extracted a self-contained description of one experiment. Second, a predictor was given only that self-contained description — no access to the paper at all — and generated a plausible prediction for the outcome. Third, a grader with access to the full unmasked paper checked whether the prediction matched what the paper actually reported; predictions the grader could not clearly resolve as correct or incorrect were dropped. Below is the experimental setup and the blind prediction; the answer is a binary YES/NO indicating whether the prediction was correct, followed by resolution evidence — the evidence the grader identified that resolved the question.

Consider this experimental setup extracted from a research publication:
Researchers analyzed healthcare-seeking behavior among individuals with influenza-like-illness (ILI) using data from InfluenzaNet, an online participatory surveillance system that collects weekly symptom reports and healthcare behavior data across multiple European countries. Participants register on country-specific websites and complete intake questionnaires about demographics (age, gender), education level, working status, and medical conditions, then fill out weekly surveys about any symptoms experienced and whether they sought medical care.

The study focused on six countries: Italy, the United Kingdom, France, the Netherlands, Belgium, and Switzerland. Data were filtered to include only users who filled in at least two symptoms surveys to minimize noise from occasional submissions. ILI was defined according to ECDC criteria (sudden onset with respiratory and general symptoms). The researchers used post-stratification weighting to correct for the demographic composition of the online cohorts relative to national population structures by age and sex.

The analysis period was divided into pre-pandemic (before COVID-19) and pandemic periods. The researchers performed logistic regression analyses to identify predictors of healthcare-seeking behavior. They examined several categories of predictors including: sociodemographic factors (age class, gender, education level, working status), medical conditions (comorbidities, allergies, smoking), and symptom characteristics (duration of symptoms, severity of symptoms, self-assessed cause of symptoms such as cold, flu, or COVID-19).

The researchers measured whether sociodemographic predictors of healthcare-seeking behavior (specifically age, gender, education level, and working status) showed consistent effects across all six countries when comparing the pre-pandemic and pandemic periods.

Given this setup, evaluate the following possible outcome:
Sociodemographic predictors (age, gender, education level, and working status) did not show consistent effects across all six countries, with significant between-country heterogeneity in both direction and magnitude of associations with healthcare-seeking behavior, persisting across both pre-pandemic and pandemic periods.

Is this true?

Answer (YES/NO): NO